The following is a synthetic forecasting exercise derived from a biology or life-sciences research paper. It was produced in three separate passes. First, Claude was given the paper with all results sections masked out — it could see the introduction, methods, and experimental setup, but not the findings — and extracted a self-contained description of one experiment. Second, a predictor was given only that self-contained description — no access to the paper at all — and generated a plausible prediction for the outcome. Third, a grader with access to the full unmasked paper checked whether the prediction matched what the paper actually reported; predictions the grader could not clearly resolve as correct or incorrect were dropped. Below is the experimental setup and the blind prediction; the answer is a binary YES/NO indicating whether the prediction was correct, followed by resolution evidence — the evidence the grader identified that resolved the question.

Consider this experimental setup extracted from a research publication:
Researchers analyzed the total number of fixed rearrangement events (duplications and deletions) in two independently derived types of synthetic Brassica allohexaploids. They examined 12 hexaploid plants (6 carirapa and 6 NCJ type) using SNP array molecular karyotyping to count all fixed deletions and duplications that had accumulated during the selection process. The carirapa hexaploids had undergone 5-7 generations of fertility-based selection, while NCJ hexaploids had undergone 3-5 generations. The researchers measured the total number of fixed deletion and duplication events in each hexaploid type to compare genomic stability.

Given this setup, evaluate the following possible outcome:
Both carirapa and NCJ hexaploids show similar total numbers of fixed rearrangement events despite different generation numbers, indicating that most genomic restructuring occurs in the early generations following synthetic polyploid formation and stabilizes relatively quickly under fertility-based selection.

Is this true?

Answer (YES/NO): NO